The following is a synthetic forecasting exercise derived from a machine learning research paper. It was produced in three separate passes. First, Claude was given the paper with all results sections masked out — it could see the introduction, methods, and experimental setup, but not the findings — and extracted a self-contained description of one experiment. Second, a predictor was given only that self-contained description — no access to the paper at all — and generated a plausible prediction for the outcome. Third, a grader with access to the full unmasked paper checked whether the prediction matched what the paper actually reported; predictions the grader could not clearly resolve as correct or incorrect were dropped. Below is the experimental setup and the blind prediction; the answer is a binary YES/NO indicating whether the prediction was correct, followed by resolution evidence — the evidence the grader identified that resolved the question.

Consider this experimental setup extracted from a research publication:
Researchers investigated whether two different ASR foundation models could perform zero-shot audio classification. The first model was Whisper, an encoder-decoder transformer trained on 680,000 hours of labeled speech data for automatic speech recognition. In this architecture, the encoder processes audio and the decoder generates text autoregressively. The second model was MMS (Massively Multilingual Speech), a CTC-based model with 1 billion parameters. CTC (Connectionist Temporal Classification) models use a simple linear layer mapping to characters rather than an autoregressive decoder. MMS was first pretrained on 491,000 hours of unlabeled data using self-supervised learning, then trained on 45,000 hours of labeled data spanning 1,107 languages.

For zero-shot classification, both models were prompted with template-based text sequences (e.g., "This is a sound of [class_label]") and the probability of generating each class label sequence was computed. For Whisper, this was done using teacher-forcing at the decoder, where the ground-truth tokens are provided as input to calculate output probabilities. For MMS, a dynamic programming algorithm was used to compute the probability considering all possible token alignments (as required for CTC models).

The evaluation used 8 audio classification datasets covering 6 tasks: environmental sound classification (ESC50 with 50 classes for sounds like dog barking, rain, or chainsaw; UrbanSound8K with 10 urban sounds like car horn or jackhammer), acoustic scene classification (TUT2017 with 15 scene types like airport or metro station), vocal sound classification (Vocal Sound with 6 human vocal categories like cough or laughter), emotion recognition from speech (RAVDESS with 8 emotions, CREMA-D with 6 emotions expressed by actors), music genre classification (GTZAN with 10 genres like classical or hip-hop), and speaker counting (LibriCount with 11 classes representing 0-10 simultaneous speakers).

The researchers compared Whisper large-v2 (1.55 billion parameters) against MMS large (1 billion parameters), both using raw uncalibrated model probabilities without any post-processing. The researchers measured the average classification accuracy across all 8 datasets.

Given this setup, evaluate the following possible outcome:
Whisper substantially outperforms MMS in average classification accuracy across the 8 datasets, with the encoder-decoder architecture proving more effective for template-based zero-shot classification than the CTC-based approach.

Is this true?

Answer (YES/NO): YES